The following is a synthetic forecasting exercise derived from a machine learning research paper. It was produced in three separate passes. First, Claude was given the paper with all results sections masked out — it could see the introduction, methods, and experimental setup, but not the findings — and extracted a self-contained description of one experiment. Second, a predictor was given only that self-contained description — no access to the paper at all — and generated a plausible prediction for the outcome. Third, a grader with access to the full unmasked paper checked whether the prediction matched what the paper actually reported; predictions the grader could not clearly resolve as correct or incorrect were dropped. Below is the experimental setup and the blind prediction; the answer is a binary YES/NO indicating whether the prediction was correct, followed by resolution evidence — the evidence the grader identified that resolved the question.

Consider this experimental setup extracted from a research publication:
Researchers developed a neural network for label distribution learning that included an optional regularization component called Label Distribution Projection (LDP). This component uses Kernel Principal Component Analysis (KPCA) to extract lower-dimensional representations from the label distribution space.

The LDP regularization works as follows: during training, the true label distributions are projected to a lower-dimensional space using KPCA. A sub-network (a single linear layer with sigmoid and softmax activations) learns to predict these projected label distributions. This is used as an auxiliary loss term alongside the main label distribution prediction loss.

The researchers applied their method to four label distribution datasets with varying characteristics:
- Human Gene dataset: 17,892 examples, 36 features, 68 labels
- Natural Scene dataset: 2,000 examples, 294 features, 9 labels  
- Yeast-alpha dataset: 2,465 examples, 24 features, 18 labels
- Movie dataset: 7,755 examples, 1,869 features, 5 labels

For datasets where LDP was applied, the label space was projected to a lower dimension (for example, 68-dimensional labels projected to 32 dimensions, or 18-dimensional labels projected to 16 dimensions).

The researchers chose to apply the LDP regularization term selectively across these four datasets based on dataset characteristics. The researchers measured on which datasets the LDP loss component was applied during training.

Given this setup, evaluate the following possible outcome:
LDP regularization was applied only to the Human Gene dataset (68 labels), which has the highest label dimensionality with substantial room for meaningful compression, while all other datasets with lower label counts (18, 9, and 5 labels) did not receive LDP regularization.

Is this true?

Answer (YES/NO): NO